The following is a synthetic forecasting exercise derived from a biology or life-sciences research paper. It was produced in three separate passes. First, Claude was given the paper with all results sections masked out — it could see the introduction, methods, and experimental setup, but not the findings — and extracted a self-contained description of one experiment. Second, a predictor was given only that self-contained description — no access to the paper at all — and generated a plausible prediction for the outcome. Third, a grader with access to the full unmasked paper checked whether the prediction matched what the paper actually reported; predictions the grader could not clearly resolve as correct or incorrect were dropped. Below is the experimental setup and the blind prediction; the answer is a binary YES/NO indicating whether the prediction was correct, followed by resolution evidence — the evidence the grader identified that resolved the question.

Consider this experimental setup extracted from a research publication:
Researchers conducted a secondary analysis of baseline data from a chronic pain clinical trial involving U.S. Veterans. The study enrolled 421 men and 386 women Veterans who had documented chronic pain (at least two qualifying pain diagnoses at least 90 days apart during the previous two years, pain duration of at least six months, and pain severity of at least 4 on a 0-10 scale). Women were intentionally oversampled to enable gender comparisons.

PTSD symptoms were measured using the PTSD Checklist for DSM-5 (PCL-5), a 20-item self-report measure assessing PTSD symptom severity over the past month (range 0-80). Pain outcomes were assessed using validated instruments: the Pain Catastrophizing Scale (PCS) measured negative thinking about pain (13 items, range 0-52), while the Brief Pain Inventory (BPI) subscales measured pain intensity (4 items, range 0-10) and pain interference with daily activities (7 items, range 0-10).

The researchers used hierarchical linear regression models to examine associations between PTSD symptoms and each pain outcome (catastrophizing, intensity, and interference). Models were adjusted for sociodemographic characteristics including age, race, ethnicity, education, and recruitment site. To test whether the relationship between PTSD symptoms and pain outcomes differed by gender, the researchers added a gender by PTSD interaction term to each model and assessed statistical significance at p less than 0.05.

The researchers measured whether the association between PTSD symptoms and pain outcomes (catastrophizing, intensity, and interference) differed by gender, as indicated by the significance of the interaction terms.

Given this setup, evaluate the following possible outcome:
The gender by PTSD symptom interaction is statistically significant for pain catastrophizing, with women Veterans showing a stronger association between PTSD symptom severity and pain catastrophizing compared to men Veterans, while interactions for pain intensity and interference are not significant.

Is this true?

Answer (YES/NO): NO